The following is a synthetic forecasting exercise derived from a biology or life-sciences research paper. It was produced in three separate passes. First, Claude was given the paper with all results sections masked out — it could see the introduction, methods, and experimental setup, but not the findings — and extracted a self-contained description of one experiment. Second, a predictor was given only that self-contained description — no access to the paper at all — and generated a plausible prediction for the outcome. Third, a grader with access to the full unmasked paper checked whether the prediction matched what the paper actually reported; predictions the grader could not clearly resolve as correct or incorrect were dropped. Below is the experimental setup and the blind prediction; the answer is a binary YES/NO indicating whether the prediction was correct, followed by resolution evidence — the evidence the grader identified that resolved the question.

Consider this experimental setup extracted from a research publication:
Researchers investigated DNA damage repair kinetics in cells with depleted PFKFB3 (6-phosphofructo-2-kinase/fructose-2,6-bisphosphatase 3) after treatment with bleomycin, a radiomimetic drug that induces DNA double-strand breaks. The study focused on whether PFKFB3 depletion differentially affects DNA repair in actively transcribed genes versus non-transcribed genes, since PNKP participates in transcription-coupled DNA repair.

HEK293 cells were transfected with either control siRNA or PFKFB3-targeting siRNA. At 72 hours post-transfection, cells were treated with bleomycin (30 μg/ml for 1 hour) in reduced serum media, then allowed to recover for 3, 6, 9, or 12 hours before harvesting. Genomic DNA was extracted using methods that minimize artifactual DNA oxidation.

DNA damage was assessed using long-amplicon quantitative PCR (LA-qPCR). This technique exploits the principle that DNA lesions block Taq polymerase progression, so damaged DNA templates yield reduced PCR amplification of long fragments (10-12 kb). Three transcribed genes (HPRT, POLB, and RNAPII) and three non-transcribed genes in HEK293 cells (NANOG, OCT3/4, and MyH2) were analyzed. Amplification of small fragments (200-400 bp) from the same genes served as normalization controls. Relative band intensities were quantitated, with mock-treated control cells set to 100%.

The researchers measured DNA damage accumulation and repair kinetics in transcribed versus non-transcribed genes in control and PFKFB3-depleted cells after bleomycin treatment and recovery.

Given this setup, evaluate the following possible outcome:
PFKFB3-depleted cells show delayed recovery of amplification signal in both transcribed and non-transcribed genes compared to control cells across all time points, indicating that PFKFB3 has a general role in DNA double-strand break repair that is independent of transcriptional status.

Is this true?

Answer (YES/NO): NO